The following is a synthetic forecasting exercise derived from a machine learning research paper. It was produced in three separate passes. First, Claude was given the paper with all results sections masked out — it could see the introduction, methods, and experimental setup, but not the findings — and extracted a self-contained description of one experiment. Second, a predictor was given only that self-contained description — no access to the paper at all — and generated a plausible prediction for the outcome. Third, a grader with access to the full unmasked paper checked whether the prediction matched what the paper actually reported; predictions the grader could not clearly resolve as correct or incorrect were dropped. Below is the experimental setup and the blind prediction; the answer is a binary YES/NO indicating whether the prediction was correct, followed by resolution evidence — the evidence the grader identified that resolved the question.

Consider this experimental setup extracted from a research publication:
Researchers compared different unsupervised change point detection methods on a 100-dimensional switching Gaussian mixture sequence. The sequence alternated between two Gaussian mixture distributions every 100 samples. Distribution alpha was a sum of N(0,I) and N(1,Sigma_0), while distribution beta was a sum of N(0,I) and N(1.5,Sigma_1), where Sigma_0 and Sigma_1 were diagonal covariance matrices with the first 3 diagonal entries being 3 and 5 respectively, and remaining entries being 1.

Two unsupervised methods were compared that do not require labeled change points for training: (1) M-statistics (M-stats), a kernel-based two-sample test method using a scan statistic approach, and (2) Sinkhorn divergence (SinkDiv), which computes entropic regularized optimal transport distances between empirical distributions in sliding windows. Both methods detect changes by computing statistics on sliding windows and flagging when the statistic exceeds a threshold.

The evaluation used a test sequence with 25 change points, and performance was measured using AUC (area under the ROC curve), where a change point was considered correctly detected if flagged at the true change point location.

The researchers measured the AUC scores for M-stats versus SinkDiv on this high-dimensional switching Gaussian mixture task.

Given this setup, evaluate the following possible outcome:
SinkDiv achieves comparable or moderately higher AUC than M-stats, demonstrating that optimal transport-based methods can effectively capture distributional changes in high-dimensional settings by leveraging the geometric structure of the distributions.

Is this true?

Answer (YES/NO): NO